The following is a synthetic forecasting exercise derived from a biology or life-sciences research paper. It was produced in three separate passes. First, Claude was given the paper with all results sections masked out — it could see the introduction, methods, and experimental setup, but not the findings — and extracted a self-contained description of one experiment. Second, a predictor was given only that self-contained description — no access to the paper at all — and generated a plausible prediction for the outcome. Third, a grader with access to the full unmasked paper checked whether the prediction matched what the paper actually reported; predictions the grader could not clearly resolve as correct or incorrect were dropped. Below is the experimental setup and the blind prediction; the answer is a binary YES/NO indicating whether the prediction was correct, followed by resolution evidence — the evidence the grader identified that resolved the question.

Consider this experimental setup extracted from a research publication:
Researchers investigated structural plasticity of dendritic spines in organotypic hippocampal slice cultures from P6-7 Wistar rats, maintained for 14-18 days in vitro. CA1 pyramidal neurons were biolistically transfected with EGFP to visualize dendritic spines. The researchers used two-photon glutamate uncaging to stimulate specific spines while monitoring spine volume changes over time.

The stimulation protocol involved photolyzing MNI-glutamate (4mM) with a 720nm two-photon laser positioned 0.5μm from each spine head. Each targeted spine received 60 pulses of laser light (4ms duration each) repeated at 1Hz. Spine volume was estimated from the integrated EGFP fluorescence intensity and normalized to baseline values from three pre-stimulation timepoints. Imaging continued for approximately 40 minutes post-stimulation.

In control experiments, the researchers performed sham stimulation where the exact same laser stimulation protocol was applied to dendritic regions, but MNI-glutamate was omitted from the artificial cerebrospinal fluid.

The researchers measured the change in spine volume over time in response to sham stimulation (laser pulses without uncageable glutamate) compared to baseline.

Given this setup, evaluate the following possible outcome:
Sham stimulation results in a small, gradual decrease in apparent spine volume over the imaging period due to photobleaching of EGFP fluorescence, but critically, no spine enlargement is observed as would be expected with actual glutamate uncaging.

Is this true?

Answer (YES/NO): NO